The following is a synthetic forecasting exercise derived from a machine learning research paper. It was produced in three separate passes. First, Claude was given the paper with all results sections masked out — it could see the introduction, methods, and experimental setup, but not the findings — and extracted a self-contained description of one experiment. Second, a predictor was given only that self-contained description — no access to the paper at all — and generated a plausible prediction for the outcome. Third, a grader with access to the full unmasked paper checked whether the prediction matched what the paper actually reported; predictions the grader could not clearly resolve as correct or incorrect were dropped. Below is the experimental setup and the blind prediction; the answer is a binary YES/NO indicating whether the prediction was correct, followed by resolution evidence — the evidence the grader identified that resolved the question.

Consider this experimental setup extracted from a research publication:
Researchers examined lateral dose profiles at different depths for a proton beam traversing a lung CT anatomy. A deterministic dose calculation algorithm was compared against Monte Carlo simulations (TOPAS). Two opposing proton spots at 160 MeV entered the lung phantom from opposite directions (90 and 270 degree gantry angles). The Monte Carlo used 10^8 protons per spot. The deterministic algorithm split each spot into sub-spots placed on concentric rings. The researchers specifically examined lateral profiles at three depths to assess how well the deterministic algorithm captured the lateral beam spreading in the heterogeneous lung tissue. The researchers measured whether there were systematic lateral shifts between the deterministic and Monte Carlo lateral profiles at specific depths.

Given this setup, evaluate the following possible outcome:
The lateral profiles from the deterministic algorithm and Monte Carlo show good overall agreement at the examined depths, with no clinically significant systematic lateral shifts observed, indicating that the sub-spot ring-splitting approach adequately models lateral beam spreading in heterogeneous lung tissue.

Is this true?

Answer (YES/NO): NO